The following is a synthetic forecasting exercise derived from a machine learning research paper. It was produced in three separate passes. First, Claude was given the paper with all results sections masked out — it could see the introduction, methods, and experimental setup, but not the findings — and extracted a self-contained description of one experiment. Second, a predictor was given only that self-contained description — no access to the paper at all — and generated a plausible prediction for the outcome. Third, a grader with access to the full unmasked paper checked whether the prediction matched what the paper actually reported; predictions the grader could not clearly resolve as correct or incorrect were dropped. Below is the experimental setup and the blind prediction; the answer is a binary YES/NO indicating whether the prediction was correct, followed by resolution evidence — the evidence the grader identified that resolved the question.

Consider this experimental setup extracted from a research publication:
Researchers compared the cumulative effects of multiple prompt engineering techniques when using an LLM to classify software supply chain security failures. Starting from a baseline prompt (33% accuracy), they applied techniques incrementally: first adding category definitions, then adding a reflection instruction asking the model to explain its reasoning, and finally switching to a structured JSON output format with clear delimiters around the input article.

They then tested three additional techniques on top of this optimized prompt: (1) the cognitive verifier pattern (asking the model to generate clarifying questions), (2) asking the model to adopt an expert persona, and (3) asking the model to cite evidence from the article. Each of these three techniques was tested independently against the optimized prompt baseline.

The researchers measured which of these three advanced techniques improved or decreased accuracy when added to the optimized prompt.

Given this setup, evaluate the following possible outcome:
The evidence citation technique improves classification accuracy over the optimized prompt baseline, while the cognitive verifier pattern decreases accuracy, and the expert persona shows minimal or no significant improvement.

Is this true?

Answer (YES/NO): NO